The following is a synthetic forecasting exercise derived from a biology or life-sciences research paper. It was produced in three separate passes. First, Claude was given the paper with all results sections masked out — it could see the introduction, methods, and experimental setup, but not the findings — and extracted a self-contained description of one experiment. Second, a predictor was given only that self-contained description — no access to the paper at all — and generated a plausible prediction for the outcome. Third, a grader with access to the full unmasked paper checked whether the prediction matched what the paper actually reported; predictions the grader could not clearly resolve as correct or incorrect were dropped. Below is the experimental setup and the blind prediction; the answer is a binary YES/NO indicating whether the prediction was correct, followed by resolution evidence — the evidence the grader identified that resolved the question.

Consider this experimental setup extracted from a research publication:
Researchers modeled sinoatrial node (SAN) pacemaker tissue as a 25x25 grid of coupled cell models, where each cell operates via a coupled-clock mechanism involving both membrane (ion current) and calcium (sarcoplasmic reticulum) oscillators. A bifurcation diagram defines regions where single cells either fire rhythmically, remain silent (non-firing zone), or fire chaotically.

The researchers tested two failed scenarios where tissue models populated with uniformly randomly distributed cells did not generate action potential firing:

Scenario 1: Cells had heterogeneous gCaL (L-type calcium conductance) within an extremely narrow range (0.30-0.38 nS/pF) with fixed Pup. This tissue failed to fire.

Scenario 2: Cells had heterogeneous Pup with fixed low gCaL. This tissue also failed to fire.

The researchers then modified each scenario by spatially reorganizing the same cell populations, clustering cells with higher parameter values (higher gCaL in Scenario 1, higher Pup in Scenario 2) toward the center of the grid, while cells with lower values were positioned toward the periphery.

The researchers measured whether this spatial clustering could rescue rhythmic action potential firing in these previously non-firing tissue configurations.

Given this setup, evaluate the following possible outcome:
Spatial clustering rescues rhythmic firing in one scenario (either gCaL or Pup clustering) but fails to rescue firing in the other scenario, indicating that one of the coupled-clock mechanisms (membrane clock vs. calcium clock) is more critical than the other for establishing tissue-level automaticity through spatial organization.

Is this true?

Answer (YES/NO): NO